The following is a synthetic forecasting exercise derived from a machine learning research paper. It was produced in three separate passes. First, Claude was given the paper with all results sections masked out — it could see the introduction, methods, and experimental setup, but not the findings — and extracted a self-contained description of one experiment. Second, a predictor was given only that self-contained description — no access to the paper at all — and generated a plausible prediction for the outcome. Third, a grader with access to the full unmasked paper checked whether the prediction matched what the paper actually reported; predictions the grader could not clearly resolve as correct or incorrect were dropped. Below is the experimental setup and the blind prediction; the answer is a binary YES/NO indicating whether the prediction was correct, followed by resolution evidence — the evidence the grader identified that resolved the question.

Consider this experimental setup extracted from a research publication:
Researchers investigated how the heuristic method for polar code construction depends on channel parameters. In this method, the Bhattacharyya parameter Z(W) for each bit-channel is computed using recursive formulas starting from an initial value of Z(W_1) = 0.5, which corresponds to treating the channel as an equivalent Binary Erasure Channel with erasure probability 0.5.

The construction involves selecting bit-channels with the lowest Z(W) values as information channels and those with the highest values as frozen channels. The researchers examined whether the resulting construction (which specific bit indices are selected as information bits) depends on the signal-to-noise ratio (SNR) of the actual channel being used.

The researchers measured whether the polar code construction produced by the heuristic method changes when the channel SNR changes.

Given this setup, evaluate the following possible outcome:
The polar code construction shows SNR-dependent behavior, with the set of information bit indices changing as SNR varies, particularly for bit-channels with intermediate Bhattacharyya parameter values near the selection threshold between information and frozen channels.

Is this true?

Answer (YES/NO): NO